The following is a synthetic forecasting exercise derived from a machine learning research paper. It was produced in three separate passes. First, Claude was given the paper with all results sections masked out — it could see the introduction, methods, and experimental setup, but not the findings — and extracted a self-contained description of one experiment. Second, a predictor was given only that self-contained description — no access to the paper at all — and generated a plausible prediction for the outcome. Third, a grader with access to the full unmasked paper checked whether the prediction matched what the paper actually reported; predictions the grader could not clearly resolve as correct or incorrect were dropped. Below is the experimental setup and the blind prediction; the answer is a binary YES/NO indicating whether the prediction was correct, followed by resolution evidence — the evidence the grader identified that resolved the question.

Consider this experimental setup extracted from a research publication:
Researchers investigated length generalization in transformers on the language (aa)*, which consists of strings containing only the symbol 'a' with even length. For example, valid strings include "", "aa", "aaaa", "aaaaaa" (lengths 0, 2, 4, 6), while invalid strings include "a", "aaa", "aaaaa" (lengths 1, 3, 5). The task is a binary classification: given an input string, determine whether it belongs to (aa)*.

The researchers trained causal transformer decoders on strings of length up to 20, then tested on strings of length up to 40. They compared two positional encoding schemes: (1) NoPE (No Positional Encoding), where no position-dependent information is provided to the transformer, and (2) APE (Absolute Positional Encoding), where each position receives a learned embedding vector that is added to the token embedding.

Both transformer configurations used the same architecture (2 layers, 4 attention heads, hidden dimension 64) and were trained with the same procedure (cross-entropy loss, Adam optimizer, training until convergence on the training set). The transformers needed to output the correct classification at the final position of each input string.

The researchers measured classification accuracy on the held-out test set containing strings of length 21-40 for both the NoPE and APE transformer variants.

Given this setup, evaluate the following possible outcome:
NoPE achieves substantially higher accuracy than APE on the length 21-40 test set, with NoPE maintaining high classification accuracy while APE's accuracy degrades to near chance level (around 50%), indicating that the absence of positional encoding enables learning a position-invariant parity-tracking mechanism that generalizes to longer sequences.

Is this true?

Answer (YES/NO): NO